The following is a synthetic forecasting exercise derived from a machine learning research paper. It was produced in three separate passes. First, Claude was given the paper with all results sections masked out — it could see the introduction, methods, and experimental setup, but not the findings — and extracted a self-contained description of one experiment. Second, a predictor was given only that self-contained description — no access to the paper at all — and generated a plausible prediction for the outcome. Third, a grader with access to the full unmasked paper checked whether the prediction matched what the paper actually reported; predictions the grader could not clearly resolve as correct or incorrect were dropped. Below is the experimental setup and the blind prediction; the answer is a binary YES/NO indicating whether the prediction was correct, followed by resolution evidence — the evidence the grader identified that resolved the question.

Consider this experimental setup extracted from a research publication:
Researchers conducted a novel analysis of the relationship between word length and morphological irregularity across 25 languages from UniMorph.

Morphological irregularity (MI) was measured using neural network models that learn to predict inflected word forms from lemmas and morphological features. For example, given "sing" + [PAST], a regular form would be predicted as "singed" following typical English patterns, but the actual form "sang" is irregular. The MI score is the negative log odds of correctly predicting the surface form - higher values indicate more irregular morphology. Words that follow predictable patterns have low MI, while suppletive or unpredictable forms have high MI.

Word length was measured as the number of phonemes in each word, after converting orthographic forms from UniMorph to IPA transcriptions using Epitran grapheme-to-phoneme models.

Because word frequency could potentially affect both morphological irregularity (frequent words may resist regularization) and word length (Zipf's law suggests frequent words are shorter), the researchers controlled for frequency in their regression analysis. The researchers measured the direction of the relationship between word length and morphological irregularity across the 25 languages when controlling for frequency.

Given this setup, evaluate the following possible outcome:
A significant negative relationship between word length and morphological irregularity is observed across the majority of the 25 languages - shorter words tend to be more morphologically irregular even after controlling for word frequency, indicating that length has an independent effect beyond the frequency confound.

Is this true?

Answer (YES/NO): NO